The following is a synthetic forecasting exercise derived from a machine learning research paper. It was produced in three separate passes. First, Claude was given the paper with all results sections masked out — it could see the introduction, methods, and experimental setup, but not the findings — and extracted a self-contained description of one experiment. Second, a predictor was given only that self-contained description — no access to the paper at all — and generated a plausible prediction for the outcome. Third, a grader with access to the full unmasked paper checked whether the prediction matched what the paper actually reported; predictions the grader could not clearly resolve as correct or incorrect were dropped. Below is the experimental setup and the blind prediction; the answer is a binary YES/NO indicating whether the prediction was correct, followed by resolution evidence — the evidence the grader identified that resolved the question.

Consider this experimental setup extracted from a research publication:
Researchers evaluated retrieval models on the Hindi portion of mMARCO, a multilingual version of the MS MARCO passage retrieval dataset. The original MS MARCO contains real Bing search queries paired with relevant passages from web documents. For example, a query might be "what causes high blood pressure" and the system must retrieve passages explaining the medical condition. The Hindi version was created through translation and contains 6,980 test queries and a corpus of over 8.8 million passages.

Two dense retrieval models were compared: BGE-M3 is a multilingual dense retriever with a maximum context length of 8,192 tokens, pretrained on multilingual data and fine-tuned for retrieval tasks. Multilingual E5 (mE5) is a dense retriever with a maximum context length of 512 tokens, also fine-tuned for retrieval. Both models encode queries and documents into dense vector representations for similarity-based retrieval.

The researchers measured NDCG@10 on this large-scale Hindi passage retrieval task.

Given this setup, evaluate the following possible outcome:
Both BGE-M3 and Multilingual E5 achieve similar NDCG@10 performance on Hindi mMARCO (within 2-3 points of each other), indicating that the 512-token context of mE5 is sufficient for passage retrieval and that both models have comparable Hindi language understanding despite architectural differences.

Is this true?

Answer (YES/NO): YES